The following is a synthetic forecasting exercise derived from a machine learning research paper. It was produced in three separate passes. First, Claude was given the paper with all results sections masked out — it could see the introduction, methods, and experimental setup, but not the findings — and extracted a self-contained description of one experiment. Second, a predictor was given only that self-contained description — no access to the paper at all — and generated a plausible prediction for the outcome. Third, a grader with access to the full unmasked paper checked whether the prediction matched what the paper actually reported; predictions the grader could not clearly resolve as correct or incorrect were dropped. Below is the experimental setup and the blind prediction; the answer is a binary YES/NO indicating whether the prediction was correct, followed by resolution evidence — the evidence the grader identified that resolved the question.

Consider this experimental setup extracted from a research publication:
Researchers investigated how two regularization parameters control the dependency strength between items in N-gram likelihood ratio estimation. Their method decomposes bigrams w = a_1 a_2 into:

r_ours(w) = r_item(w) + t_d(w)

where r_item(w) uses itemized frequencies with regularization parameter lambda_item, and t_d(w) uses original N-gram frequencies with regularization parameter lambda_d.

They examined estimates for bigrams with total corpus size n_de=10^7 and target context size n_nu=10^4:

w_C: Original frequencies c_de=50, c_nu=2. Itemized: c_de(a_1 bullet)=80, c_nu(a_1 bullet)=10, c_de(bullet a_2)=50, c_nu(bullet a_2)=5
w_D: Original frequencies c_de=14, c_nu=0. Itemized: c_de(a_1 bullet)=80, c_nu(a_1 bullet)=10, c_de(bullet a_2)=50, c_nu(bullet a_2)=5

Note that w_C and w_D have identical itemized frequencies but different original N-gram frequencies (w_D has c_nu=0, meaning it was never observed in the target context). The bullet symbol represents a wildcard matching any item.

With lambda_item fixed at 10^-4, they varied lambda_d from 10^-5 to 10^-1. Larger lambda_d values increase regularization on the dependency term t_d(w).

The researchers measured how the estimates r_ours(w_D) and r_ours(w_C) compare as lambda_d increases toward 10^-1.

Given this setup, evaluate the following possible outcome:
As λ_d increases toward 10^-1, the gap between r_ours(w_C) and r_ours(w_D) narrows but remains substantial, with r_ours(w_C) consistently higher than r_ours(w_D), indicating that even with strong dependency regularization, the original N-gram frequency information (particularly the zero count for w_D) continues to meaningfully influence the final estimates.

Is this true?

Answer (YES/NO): NO